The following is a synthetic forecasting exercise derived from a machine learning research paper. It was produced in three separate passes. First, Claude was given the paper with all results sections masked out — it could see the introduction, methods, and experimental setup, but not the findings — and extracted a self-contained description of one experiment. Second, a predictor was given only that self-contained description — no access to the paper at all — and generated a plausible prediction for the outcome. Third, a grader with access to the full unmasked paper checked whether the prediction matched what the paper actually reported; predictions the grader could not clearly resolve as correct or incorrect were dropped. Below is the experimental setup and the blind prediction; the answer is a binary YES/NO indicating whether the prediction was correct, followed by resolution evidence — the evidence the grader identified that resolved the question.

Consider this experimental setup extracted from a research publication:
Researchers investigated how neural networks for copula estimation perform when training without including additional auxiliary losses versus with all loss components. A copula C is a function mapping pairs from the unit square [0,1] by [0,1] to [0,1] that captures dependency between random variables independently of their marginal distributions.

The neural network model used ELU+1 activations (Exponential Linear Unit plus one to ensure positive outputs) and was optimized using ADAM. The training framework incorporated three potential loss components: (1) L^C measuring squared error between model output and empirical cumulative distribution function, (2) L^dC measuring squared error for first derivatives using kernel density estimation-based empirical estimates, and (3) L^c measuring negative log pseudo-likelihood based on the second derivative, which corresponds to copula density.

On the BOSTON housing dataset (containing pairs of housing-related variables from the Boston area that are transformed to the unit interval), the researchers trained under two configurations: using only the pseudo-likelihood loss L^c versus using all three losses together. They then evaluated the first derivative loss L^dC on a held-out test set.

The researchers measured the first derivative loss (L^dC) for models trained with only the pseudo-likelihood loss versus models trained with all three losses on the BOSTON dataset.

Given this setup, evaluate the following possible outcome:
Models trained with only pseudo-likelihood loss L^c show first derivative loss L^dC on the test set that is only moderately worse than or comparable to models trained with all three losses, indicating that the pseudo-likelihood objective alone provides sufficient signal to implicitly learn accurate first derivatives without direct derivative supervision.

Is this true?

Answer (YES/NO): NO